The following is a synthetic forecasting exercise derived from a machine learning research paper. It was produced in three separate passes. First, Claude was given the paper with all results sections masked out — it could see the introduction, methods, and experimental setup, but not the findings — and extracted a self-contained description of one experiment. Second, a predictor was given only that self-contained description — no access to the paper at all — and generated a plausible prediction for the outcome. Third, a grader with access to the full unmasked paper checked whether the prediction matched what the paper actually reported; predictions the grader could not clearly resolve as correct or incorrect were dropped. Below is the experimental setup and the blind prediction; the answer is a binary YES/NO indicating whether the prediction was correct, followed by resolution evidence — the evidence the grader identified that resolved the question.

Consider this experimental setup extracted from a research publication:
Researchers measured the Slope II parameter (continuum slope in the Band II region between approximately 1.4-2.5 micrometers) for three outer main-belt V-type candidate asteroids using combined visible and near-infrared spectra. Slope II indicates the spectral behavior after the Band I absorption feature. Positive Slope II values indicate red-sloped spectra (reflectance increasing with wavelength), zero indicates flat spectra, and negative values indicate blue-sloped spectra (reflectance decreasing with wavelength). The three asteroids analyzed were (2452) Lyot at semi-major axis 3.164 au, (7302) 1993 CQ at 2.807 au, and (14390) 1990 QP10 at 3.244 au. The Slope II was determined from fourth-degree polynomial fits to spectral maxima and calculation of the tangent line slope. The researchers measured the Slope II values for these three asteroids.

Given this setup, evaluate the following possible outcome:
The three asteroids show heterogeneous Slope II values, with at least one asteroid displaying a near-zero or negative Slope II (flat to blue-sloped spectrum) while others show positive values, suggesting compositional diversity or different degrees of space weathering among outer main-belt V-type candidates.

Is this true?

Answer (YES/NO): YES